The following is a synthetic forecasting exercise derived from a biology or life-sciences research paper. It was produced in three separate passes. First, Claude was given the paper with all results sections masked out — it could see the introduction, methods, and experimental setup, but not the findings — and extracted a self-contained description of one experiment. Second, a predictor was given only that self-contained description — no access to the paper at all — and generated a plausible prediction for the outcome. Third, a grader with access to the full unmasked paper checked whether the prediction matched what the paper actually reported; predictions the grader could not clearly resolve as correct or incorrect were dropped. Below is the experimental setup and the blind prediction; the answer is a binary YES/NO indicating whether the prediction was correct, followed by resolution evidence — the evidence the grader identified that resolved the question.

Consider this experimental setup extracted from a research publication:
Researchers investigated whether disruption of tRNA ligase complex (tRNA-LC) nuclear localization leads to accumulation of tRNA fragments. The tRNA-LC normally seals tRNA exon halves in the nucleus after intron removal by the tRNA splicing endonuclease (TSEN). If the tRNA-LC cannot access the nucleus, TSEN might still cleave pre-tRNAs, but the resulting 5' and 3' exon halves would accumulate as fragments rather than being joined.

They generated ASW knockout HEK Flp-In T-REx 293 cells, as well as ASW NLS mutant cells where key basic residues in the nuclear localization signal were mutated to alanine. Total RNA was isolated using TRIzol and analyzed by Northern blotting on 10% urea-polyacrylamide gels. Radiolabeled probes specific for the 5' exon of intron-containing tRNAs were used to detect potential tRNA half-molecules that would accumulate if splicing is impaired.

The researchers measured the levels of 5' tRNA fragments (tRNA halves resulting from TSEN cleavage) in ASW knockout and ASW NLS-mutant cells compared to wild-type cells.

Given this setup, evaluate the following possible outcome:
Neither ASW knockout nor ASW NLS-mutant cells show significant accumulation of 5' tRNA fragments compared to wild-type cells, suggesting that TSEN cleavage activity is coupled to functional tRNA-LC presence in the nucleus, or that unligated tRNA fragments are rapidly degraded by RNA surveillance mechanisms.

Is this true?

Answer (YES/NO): NO